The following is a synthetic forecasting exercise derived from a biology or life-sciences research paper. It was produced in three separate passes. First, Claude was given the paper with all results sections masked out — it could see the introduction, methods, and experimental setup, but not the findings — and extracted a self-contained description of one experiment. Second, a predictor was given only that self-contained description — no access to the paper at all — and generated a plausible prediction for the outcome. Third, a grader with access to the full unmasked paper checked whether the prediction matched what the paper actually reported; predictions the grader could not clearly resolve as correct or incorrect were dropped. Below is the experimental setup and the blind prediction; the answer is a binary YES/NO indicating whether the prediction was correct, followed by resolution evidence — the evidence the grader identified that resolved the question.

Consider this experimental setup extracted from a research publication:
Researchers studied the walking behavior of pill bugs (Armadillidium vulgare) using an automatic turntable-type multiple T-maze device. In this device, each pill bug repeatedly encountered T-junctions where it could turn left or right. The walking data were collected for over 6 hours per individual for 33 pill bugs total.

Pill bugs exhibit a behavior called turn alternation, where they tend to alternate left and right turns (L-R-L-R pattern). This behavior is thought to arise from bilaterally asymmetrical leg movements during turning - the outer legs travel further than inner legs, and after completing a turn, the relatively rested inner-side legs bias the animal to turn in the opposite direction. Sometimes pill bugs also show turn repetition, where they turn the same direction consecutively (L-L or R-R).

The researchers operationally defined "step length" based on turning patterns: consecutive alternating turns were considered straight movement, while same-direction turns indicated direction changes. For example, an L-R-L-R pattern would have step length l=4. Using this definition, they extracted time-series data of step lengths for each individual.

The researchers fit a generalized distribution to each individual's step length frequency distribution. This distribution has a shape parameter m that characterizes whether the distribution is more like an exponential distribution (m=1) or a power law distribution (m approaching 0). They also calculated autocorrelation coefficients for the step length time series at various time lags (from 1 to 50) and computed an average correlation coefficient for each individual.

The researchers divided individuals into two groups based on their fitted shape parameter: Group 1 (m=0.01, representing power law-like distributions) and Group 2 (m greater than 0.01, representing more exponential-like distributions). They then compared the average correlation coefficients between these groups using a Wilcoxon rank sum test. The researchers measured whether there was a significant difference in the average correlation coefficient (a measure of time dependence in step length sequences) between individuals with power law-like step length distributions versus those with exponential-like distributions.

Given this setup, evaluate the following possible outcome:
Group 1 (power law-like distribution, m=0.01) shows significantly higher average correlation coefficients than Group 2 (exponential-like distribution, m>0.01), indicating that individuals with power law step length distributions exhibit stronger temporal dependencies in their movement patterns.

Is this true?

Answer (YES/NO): YES